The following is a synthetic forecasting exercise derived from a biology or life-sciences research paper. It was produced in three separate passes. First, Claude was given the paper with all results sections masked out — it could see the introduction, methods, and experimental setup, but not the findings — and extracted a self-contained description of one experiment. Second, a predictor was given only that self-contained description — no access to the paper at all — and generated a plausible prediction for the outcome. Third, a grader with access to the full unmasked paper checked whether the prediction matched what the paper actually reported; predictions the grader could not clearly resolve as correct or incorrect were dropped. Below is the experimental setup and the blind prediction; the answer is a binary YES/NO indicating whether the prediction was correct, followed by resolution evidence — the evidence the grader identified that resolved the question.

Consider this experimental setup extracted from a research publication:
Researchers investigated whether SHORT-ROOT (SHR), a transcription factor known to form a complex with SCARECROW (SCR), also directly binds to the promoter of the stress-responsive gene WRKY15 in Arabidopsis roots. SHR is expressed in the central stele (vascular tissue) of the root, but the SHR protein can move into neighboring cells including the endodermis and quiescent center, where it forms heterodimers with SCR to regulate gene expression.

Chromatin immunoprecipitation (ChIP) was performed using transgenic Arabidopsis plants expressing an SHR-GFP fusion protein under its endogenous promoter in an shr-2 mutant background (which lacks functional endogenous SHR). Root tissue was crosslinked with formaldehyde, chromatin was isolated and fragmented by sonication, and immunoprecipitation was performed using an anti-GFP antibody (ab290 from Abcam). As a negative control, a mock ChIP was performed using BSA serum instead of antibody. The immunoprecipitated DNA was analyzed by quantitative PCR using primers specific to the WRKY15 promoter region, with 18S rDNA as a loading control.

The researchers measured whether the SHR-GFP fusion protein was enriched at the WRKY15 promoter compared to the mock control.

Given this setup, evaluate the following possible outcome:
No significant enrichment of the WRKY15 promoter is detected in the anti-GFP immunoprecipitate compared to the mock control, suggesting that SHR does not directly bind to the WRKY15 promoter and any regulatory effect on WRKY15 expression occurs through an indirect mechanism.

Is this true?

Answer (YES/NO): YES